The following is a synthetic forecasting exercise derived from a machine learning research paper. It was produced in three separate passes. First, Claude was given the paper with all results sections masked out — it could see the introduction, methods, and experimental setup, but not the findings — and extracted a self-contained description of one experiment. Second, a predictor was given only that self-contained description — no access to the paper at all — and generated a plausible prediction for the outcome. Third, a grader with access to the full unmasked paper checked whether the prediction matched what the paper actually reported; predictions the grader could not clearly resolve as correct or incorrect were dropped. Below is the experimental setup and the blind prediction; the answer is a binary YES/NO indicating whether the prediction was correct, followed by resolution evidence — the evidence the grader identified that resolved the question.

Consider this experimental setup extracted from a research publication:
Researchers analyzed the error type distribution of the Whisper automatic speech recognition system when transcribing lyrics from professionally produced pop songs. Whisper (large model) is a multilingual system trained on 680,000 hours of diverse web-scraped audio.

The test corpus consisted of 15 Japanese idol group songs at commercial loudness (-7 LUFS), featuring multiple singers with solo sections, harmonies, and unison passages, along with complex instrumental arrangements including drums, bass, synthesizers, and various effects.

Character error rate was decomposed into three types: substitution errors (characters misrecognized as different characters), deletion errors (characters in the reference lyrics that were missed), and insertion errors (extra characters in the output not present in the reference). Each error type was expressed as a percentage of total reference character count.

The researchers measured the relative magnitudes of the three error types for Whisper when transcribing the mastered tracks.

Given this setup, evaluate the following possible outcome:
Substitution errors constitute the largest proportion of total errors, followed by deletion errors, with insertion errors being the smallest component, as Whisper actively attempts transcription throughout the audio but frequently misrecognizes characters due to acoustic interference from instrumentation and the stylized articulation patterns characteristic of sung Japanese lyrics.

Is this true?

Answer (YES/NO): NO